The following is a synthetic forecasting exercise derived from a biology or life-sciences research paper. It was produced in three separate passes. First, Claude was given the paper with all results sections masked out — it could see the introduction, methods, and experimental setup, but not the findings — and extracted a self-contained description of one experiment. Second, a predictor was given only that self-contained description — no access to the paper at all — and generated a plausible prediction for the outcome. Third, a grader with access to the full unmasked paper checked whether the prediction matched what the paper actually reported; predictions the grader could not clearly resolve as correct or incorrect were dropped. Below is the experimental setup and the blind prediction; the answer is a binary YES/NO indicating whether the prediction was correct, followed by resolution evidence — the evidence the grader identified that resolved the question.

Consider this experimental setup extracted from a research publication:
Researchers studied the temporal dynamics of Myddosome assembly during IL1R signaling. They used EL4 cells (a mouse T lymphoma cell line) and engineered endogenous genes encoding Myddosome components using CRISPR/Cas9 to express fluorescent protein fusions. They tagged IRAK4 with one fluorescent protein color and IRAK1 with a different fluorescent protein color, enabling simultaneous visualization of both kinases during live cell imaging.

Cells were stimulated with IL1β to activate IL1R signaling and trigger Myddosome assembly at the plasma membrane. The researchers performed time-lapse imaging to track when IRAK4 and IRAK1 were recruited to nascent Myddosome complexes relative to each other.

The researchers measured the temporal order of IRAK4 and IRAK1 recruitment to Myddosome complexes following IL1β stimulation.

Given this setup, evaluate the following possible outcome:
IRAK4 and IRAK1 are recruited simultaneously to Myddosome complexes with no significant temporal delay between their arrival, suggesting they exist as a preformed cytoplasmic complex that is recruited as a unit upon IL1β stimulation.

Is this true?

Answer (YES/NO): NO